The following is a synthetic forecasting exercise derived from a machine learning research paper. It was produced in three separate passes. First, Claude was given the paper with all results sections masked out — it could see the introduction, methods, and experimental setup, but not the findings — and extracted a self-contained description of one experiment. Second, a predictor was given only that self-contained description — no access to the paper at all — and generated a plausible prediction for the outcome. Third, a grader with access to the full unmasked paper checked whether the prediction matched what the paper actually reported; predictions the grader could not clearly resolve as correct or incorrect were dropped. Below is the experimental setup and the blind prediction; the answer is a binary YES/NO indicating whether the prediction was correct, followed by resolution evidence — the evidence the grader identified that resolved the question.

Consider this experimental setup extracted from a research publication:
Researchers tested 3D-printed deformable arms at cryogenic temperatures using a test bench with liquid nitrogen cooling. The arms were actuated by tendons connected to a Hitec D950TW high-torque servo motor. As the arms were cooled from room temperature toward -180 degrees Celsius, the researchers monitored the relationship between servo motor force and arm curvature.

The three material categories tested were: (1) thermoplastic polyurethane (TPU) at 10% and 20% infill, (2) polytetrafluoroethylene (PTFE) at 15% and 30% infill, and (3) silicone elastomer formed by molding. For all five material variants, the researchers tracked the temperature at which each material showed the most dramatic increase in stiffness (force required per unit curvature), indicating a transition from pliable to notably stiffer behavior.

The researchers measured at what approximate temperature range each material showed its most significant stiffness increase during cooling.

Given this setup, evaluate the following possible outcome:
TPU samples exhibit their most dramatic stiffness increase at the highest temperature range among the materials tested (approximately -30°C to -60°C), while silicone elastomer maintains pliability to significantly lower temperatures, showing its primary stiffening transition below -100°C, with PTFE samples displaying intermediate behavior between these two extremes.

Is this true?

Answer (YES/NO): NO